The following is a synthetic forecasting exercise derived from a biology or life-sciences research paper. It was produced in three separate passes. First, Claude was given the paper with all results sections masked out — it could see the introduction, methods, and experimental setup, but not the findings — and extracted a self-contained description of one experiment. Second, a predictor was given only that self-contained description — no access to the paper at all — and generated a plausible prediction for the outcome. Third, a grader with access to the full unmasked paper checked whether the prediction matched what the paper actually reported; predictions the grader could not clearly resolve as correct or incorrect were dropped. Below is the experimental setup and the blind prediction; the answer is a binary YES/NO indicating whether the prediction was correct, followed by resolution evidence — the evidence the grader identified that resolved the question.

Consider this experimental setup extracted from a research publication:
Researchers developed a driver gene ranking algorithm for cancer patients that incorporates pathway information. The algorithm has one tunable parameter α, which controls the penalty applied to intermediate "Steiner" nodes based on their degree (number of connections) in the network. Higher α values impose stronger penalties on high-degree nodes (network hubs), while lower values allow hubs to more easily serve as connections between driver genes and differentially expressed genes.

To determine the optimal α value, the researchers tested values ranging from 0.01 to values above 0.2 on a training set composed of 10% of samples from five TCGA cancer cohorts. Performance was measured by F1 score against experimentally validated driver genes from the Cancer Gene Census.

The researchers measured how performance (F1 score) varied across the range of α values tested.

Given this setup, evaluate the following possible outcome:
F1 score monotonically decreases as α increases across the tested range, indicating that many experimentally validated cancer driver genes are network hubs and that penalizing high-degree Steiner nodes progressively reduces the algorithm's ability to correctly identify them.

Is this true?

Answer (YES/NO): NO